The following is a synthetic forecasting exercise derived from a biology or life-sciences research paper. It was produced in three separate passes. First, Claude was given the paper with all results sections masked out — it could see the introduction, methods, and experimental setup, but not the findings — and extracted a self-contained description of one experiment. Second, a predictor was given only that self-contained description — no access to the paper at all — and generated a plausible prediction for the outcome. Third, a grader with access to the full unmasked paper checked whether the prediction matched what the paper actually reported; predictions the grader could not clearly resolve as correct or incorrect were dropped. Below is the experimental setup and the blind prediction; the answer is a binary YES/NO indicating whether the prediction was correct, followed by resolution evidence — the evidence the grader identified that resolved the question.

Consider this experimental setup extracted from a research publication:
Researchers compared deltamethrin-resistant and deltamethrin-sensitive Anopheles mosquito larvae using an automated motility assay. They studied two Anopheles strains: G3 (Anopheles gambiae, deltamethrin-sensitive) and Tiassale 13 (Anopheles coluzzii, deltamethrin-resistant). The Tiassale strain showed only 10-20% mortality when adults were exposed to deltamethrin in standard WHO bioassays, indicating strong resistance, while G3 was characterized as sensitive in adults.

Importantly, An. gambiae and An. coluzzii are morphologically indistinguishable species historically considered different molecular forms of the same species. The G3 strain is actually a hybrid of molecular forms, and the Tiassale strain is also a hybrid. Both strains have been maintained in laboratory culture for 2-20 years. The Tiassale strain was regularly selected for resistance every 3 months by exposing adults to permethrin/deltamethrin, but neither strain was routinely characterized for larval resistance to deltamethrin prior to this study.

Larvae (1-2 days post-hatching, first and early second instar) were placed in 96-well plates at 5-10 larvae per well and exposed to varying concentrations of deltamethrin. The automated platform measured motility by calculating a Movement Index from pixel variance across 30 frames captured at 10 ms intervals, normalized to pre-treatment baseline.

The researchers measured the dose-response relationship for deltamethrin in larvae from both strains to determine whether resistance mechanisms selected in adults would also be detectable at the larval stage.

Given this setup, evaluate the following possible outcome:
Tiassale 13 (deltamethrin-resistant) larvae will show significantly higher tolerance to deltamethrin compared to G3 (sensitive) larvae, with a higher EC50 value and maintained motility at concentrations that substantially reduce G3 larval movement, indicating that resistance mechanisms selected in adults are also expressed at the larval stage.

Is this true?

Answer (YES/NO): YES